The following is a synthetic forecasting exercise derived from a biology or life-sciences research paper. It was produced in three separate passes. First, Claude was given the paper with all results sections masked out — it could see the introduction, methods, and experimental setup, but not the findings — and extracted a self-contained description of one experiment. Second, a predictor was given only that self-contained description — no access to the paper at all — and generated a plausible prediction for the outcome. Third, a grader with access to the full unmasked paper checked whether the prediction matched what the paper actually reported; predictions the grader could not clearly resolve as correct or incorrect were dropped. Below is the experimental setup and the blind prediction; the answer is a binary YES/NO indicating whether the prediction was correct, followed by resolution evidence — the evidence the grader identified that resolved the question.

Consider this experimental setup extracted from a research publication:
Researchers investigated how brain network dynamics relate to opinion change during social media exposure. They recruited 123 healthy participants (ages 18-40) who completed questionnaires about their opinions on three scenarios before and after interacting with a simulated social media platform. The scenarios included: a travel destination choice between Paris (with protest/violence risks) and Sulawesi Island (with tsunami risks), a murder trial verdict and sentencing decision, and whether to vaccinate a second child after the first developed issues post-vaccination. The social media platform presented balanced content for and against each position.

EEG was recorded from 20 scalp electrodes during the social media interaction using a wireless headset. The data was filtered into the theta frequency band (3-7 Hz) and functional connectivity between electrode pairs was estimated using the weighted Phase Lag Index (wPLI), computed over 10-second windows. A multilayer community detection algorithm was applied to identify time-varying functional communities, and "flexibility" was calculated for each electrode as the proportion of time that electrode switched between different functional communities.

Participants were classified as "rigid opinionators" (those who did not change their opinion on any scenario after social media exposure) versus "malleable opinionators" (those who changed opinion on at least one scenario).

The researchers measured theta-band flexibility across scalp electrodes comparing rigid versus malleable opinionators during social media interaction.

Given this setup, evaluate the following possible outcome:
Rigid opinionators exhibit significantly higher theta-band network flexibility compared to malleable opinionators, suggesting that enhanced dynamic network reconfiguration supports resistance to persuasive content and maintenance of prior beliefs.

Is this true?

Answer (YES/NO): NO